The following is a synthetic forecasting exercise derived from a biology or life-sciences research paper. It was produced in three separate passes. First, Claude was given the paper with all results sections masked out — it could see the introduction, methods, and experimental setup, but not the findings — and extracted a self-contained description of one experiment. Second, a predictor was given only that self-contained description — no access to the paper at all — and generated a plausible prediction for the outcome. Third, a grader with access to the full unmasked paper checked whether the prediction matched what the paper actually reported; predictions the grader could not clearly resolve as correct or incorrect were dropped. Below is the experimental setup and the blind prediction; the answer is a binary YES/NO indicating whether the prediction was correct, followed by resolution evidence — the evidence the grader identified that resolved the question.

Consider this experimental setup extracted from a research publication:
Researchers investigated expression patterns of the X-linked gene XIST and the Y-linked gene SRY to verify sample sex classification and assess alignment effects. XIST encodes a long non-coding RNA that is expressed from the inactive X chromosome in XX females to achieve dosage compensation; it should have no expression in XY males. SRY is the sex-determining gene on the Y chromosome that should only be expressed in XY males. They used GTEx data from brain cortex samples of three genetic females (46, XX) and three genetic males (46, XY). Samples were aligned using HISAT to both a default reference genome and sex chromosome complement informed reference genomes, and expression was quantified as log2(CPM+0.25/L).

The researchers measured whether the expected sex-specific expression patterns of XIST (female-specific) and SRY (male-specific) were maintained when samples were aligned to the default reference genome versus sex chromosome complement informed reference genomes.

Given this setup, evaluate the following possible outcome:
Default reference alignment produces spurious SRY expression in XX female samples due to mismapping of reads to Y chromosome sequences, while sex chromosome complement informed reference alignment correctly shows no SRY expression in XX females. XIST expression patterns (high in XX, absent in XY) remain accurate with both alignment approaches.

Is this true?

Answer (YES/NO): NO